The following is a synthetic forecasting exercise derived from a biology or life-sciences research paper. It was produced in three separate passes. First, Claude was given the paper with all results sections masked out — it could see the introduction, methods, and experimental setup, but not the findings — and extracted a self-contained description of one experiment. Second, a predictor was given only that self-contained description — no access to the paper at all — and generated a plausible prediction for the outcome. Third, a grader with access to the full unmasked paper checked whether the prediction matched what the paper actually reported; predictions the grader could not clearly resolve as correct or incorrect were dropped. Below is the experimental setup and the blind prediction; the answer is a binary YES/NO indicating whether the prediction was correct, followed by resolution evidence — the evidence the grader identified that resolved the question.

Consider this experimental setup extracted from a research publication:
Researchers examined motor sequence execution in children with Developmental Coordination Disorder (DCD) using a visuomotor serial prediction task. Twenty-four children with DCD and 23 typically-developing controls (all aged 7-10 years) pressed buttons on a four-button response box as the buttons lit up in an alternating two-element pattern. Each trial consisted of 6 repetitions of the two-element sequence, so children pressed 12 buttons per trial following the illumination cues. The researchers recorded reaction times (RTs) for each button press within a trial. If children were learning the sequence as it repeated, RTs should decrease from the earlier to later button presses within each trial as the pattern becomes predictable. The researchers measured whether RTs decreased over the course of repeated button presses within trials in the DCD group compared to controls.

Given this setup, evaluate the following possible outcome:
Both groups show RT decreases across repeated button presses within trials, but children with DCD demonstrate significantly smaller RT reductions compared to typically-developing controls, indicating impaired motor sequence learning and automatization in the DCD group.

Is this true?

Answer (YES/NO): NO